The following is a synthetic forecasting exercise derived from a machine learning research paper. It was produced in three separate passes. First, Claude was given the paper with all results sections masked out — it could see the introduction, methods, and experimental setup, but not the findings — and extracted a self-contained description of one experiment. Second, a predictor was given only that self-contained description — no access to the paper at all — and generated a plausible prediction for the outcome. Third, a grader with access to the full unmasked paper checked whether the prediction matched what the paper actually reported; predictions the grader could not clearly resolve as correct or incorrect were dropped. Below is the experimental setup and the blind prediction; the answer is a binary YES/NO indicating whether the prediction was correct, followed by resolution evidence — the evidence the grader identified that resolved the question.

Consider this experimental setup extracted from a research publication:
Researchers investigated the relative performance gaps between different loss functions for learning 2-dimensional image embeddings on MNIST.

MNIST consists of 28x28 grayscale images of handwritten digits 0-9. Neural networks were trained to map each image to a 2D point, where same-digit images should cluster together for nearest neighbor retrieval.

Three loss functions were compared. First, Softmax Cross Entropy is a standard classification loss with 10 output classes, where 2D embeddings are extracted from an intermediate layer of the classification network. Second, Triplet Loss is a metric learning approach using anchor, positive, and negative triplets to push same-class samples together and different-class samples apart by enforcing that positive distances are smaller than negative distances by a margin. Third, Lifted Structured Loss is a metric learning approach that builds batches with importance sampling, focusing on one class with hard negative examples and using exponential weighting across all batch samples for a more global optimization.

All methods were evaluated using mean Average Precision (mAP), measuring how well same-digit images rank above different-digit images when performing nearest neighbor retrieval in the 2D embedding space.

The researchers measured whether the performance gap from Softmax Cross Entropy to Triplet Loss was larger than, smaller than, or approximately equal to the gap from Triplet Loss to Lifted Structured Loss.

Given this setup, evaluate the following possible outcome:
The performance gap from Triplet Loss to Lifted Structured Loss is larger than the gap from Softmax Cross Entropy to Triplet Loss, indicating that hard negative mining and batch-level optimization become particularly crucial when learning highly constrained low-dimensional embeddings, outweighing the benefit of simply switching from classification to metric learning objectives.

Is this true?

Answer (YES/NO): NO